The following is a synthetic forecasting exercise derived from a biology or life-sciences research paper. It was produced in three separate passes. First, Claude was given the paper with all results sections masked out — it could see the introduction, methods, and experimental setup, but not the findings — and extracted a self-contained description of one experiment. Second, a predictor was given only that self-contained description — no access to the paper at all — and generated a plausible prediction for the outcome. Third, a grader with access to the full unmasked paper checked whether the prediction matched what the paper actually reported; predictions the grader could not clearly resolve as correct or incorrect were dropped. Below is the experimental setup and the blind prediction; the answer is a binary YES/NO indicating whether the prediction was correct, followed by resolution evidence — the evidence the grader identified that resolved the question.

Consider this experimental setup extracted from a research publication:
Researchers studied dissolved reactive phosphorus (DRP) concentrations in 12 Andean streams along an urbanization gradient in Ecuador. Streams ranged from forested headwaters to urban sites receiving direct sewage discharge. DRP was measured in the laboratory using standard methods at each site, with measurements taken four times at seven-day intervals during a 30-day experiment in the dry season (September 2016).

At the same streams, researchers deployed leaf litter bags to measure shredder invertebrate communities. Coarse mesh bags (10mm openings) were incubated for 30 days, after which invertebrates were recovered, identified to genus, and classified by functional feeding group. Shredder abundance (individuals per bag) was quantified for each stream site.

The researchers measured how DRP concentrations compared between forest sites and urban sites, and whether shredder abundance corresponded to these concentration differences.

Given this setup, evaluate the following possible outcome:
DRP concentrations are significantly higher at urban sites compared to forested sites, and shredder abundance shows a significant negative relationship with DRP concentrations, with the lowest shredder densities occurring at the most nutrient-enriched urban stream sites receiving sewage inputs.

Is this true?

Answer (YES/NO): YES